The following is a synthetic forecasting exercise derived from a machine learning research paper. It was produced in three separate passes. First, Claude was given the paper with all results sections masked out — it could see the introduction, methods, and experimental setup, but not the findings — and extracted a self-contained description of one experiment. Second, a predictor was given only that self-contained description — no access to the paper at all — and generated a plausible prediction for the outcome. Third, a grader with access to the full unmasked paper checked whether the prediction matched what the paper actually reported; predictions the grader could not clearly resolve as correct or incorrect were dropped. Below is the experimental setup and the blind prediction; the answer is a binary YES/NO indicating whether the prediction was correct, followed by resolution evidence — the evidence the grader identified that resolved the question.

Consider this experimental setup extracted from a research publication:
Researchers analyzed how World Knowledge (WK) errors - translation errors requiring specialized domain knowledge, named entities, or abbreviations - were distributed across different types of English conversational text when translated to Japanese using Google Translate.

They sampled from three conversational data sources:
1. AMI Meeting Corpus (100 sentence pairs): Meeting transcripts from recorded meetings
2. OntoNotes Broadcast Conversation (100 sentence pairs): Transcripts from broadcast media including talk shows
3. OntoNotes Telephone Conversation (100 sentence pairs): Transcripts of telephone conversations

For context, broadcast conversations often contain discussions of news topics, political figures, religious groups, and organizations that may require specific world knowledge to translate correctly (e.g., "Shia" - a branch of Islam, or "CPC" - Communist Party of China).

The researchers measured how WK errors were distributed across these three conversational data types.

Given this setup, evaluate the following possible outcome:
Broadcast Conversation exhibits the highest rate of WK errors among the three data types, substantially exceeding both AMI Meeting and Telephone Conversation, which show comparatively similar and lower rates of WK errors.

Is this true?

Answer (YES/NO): YES